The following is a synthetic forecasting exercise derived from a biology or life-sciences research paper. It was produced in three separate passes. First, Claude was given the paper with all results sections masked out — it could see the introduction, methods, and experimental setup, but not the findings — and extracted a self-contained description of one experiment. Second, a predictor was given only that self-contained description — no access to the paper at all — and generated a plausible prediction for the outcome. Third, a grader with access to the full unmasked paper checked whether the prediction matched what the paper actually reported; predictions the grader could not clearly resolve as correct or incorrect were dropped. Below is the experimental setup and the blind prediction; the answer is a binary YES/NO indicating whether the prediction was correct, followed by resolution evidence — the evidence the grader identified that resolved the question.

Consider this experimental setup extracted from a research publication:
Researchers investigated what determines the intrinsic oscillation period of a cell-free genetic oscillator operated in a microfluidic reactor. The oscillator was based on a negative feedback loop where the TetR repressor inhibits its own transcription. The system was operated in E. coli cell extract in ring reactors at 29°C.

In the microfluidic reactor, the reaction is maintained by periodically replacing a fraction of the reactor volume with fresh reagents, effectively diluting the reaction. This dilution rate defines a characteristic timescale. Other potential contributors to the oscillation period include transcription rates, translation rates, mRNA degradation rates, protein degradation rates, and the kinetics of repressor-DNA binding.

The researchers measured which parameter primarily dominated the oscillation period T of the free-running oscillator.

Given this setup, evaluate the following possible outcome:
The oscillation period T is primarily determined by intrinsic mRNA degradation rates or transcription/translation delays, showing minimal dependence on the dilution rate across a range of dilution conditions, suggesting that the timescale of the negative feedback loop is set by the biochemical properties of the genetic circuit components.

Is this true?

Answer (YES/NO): NO